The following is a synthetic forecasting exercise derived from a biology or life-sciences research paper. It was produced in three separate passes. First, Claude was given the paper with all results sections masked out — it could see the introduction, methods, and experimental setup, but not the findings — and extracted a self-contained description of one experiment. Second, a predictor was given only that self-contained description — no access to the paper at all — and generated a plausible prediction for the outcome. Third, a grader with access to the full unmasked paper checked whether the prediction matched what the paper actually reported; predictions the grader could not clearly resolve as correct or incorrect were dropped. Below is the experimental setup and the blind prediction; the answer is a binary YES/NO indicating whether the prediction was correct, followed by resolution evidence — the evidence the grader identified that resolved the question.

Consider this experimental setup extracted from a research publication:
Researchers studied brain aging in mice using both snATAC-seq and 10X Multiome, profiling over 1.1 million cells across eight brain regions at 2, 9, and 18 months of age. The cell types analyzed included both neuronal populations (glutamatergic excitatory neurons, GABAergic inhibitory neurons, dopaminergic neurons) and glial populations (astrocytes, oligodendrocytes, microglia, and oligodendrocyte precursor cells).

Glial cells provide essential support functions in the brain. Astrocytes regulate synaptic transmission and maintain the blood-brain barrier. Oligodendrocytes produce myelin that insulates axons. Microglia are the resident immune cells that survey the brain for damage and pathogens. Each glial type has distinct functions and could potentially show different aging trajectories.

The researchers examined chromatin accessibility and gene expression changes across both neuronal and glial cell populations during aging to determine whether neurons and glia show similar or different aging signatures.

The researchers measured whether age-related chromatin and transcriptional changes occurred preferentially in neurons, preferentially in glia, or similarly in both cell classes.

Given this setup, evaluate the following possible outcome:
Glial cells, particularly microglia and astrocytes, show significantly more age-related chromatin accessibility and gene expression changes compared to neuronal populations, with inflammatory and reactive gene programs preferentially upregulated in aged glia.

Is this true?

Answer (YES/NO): NO